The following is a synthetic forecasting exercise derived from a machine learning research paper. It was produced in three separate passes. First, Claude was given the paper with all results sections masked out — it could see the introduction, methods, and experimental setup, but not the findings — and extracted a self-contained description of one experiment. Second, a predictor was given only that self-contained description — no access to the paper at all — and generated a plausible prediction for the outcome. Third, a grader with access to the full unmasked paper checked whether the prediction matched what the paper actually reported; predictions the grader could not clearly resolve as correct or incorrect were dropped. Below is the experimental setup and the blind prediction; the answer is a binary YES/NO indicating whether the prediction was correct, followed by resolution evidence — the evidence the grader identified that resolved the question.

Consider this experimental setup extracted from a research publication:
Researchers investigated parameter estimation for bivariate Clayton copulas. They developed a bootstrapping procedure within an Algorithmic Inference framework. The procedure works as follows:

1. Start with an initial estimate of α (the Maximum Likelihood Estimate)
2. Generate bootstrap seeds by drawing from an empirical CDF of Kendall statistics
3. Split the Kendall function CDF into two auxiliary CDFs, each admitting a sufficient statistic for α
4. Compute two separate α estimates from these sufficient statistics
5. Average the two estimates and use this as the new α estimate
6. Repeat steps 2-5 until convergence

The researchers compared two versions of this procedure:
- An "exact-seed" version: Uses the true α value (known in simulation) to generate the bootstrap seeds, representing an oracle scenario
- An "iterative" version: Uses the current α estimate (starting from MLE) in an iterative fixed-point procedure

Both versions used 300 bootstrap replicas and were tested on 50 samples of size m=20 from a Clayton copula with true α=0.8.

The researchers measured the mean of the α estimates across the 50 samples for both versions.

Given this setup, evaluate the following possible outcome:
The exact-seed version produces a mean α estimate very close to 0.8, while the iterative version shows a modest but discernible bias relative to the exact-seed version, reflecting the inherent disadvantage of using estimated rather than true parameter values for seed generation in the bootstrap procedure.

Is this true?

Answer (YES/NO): NO